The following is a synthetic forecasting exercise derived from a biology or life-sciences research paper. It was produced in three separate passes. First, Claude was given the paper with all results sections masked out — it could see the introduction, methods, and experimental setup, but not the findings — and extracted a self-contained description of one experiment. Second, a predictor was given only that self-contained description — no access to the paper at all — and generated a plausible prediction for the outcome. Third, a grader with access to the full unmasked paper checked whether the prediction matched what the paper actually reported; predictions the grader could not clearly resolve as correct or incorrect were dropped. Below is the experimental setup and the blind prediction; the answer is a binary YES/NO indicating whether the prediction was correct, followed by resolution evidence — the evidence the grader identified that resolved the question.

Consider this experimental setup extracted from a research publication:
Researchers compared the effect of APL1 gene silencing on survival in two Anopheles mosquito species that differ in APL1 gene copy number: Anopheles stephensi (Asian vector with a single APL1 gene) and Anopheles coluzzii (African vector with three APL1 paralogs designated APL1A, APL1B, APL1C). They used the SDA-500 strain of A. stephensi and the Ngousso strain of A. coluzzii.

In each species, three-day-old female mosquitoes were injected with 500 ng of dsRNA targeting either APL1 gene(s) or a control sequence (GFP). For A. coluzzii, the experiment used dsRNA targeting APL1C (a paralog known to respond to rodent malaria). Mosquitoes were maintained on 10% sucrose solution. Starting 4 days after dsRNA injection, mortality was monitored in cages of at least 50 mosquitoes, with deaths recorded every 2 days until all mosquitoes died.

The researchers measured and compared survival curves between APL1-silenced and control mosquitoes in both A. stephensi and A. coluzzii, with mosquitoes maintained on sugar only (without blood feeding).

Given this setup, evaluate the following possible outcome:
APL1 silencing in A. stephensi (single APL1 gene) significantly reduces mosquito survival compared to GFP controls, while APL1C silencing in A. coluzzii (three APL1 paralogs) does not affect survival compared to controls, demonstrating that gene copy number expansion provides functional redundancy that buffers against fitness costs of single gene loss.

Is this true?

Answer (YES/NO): NO